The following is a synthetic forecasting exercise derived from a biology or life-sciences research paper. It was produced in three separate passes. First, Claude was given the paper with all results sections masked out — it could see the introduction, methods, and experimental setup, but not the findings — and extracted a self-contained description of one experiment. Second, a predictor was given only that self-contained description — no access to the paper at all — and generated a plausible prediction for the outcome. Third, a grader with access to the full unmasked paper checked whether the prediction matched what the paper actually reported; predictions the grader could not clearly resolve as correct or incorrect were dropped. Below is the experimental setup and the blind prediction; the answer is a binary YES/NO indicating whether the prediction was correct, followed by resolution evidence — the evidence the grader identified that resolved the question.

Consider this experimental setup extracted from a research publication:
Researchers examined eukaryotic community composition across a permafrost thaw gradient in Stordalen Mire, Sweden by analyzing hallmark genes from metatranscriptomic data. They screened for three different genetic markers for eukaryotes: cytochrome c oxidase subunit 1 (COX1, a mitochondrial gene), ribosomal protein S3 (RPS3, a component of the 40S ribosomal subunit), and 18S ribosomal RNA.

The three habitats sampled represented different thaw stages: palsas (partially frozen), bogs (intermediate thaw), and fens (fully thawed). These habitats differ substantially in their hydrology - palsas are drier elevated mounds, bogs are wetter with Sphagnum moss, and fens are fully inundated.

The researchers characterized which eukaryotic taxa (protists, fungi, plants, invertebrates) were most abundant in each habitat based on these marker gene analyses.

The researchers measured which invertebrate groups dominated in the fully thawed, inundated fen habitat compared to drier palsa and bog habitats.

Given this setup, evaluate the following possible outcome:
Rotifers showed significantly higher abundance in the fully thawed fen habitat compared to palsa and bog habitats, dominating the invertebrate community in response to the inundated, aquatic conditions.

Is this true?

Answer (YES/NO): NO